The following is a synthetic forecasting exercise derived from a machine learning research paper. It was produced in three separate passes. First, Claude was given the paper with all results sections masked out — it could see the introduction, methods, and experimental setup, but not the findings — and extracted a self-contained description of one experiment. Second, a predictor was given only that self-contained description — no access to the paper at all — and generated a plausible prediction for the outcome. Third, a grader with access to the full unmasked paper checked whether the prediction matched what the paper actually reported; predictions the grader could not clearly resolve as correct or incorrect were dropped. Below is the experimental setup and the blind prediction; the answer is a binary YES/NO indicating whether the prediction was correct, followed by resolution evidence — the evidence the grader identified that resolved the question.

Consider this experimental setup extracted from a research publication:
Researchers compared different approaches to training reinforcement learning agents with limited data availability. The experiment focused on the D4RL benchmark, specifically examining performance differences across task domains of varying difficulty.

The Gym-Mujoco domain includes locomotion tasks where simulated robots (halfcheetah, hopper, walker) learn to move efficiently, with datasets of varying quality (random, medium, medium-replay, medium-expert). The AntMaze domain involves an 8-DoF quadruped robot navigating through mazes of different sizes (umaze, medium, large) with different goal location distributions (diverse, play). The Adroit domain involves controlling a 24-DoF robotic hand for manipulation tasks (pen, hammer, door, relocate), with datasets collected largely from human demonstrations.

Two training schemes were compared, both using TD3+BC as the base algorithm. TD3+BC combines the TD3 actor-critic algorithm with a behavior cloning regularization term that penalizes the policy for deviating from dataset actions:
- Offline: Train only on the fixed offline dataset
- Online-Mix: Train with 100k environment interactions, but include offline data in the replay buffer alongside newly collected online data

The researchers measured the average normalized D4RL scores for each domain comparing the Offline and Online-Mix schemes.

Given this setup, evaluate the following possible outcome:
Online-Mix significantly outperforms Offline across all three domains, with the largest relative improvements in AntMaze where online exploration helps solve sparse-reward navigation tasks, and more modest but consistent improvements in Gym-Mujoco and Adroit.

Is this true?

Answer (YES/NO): NO